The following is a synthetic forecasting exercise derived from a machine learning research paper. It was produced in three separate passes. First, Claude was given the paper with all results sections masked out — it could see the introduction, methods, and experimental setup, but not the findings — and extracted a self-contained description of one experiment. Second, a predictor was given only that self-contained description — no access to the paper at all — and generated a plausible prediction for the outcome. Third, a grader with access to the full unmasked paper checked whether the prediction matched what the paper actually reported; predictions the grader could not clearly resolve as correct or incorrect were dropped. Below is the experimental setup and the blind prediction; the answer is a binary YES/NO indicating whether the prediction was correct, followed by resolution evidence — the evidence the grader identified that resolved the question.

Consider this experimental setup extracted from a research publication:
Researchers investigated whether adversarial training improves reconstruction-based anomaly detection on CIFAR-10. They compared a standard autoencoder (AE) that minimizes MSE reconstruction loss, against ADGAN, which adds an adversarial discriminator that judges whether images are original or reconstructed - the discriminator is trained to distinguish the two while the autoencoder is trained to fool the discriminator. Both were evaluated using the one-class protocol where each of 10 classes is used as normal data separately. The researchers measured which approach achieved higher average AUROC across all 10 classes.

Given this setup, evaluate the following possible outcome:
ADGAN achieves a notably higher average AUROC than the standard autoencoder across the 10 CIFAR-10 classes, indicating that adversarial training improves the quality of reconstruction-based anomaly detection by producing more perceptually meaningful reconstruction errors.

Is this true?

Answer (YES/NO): NO